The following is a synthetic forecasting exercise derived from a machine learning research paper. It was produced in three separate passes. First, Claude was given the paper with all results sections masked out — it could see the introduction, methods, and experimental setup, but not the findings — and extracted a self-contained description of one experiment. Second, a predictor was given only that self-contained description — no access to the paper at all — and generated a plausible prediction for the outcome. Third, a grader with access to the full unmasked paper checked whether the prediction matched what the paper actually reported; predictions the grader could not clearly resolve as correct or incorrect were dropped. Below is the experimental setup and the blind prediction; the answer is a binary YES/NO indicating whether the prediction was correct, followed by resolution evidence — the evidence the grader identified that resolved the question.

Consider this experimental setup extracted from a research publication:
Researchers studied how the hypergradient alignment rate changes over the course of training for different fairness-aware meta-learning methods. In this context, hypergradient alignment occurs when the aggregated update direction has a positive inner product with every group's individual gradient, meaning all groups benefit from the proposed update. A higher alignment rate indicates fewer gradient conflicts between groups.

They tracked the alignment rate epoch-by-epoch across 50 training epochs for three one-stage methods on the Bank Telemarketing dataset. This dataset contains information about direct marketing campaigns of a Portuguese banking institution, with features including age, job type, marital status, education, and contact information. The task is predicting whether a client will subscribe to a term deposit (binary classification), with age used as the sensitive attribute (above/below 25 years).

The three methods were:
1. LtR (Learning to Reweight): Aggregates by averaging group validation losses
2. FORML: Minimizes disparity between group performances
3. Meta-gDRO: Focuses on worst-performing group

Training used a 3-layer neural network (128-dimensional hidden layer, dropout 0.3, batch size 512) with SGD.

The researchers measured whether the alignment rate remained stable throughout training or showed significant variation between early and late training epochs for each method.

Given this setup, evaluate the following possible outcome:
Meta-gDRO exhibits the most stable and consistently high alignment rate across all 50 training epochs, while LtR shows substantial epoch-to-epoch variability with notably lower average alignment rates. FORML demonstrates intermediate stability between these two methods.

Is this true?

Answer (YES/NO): NO